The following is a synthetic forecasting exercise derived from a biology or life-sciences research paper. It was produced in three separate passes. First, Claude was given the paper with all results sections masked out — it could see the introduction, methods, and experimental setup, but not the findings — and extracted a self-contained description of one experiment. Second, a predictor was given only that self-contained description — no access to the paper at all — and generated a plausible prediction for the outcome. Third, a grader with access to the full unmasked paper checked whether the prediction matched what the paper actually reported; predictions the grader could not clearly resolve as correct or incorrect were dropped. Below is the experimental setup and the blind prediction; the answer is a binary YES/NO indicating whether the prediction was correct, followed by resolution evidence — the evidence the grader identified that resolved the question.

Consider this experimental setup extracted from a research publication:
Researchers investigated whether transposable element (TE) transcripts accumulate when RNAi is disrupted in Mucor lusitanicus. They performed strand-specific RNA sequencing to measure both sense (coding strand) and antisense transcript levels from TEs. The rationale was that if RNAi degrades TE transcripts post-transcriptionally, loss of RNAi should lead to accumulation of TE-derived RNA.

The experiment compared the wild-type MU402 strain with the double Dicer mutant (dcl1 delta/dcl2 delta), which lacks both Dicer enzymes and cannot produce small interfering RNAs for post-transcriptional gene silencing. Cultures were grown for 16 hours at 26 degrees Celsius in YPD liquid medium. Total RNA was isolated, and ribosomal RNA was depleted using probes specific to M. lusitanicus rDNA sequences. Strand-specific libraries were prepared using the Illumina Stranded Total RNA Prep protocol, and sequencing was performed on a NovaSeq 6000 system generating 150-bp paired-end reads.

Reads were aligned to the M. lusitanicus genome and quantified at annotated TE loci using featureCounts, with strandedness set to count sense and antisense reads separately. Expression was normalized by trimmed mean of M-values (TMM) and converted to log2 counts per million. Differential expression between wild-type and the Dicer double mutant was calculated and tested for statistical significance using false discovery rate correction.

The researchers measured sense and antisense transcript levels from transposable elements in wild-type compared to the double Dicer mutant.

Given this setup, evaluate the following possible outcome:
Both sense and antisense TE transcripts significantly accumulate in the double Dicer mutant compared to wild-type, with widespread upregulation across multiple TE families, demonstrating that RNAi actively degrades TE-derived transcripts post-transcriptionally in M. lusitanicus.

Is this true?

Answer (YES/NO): NO